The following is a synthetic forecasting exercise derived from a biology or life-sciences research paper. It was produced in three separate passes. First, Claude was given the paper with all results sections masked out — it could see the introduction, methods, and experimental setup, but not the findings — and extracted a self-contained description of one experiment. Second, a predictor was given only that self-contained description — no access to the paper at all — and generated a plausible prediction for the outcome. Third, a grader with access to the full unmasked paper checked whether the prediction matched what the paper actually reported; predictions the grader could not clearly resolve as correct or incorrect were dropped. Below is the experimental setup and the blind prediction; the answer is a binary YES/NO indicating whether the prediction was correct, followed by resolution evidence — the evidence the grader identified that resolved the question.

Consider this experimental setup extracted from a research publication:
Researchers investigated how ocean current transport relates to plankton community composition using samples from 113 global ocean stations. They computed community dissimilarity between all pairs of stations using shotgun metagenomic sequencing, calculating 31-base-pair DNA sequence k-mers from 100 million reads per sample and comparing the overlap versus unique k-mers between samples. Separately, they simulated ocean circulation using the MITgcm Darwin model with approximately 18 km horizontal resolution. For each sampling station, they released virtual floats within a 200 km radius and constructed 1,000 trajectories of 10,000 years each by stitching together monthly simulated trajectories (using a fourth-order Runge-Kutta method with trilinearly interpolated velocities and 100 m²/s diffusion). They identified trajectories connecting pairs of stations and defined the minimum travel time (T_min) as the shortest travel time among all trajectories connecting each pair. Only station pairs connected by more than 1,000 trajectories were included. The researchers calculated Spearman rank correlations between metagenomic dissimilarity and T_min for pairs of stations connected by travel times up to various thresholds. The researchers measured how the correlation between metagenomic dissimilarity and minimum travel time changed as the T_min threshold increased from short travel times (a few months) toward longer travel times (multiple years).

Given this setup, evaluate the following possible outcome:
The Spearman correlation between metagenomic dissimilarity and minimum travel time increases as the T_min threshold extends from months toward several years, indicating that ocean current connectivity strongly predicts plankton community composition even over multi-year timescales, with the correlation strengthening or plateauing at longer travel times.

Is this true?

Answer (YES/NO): NO